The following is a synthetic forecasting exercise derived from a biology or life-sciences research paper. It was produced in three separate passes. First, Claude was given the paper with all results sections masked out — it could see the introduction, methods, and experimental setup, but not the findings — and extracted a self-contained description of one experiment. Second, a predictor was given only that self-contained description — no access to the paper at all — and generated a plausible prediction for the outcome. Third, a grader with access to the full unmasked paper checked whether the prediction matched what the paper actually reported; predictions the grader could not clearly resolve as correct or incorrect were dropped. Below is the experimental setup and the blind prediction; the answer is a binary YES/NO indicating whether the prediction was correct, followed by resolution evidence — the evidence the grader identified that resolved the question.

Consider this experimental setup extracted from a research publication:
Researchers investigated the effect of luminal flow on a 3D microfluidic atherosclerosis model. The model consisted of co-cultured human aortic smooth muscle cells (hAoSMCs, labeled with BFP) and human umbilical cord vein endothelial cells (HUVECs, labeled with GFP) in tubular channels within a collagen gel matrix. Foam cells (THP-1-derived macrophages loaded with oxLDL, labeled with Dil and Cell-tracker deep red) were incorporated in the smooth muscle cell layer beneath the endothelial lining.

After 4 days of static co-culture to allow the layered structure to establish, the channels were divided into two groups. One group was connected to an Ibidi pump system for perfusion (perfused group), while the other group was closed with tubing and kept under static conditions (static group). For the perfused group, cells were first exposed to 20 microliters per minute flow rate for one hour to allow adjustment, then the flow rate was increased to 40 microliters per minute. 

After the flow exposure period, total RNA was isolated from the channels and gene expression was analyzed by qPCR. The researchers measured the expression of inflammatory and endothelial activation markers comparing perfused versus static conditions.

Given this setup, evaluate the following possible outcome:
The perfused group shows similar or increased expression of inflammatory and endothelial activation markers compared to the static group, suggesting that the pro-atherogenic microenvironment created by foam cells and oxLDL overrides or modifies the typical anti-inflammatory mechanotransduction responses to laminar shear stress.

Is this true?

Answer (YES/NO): NO